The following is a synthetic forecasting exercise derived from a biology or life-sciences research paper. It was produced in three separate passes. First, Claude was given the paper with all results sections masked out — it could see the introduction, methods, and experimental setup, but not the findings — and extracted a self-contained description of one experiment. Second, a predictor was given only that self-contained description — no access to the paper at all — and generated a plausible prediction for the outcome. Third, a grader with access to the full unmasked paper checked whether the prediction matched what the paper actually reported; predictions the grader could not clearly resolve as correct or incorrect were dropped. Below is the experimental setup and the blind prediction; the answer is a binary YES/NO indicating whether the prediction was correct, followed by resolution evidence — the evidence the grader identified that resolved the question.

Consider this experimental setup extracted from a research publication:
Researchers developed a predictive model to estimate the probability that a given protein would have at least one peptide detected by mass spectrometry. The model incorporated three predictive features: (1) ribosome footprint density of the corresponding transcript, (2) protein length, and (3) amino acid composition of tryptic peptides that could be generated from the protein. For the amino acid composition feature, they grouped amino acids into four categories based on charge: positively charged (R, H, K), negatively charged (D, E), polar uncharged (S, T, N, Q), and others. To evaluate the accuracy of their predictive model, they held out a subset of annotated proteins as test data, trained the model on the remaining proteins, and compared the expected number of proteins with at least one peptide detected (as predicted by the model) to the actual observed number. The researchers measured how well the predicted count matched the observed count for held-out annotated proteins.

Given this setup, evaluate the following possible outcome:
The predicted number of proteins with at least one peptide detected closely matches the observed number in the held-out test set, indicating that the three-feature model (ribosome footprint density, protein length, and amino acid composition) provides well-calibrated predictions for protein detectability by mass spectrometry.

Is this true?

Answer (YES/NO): NO